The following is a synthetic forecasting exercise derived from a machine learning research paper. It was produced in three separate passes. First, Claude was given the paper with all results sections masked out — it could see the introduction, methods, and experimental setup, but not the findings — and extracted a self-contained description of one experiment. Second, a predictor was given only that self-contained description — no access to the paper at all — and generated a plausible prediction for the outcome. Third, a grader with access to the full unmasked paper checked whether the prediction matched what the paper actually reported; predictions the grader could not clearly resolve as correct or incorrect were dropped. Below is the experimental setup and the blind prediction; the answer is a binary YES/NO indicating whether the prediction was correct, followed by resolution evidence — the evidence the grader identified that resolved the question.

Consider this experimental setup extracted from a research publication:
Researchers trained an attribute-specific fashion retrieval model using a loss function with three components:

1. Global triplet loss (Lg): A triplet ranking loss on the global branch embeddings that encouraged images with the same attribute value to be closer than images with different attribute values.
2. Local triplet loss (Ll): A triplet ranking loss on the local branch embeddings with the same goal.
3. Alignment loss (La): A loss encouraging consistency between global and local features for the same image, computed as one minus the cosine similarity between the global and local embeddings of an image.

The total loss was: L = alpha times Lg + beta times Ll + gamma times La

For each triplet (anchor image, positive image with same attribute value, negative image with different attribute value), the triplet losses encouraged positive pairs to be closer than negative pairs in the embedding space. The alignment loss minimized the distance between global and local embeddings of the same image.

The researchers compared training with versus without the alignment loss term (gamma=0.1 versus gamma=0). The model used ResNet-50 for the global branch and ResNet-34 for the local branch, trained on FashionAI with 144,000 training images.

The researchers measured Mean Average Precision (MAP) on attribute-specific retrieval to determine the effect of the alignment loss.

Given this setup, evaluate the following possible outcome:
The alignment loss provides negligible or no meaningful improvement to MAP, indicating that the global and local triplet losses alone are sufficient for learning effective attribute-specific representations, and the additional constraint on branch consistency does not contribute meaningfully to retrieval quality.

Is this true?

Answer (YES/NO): NO